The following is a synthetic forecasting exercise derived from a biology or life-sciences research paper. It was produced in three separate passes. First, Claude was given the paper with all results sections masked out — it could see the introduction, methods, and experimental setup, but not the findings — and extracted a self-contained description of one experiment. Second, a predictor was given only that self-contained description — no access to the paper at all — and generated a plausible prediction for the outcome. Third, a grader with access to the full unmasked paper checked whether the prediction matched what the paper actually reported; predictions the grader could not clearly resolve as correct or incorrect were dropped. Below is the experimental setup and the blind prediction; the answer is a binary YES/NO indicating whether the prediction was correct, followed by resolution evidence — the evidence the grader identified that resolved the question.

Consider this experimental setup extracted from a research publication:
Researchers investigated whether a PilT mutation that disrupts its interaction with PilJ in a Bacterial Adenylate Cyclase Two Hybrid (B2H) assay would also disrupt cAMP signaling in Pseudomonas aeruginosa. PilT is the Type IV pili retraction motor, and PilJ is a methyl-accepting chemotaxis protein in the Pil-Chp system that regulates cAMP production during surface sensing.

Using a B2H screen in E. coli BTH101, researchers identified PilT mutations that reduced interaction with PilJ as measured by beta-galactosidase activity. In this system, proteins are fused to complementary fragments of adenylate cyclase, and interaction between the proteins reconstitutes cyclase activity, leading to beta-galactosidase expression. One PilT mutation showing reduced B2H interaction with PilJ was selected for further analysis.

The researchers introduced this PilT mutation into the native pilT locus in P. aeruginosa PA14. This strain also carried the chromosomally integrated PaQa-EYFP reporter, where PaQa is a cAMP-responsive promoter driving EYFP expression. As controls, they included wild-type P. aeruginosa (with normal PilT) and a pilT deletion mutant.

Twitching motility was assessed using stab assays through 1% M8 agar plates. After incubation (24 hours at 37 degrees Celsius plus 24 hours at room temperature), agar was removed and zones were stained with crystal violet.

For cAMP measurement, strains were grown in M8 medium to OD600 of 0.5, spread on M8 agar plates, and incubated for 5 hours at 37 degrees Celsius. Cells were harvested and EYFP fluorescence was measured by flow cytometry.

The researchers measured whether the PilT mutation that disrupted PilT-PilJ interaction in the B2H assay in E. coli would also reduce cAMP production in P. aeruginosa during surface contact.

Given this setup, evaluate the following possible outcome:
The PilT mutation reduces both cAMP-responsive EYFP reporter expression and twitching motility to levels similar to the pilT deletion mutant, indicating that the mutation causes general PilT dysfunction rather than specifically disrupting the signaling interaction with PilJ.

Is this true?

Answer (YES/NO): NO